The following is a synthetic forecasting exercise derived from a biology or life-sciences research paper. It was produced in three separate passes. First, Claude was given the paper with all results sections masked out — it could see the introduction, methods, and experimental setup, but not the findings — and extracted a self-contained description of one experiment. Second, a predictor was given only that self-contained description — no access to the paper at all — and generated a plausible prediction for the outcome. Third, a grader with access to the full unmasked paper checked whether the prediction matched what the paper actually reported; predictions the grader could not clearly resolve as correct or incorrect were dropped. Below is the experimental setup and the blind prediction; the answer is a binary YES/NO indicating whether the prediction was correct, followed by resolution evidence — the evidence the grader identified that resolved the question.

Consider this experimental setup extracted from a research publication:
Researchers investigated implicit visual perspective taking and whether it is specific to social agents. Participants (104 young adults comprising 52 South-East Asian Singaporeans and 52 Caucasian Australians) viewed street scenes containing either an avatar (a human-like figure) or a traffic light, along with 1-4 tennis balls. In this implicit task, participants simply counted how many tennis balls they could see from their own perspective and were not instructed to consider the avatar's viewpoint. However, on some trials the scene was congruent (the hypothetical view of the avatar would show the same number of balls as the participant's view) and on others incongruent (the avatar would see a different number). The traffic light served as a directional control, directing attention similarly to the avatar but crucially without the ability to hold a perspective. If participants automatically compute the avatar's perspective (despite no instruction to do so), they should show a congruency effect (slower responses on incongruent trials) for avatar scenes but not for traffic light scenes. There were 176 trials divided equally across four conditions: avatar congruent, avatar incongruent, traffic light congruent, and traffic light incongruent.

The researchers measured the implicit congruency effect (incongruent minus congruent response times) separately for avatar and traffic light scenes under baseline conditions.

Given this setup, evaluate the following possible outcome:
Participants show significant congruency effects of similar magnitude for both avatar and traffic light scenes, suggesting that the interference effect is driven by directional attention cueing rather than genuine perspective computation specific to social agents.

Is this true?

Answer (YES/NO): NO